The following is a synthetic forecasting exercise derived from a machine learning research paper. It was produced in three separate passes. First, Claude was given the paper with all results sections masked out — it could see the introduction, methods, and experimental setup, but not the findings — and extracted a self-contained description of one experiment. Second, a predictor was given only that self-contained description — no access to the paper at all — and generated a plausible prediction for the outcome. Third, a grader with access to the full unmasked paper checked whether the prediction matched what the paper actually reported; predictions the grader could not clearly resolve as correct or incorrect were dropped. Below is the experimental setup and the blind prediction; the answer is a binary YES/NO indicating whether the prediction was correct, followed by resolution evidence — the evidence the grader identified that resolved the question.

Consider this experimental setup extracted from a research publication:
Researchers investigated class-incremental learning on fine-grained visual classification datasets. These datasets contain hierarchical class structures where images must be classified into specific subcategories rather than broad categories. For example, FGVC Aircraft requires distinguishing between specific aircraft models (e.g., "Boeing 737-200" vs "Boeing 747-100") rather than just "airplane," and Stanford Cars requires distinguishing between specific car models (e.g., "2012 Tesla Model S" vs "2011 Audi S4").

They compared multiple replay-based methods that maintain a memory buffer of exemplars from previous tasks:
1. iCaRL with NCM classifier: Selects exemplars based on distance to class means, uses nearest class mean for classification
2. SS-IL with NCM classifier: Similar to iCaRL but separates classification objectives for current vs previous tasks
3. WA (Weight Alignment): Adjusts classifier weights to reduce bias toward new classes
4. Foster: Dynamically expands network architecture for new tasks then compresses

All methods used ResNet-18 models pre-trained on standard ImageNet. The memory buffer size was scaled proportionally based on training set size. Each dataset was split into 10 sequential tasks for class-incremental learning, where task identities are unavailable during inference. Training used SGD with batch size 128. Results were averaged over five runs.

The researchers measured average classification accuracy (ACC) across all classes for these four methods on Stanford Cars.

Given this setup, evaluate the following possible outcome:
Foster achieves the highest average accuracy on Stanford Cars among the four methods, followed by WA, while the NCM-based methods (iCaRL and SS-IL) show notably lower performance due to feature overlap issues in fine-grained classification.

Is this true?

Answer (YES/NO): NO